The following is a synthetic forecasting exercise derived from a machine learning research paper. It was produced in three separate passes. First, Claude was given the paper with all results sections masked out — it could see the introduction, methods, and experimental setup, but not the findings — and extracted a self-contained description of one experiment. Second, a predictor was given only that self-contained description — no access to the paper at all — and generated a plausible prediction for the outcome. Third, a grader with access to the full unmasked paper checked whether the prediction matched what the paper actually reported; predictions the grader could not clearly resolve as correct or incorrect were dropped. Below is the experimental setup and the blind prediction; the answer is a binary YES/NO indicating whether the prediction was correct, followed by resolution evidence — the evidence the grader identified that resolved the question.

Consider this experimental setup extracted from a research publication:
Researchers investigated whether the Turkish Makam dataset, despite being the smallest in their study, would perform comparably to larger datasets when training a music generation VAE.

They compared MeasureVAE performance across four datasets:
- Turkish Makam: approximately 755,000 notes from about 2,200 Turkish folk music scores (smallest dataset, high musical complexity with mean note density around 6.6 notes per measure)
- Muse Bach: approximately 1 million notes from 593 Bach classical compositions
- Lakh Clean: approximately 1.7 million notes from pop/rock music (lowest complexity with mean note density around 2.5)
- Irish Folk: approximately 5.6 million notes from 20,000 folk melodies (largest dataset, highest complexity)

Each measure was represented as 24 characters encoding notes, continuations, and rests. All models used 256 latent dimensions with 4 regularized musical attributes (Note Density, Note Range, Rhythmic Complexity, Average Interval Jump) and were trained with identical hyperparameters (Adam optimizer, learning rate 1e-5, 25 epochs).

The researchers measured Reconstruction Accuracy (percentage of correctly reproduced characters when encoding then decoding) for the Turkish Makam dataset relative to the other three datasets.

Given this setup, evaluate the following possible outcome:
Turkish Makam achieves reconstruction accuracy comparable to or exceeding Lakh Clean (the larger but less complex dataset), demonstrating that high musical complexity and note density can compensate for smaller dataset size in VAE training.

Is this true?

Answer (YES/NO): NO